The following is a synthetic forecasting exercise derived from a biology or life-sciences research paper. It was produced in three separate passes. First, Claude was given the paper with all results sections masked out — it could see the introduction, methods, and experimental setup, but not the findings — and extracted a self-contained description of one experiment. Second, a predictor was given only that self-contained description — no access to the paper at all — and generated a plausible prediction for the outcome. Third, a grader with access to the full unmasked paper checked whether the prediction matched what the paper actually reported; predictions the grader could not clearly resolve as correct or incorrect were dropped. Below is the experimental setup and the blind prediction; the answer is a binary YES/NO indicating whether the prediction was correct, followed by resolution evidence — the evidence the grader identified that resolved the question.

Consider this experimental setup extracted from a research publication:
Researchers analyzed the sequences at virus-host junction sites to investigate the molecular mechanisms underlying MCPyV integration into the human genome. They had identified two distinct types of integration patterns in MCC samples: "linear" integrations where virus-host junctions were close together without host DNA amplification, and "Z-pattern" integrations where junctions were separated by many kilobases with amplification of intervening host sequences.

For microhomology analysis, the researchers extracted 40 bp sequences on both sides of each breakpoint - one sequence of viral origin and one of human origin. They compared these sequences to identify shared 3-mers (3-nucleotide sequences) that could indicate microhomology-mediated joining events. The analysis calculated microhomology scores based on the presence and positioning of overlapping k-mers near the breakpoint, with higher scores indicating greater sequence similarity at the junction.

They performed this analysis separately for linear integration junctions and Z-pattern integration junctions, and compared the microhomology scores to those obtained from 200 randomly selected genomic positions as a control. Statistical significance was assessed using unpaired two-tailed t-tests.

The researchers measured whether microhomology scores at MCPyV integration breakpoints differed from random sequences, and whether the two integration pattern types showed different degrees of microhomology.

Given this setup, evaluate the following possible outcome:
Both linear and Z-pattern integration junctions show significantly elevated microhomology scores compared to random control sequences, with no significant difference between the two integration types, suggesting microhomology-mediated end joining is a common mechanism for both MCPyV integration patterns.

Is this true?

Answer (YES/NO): NO